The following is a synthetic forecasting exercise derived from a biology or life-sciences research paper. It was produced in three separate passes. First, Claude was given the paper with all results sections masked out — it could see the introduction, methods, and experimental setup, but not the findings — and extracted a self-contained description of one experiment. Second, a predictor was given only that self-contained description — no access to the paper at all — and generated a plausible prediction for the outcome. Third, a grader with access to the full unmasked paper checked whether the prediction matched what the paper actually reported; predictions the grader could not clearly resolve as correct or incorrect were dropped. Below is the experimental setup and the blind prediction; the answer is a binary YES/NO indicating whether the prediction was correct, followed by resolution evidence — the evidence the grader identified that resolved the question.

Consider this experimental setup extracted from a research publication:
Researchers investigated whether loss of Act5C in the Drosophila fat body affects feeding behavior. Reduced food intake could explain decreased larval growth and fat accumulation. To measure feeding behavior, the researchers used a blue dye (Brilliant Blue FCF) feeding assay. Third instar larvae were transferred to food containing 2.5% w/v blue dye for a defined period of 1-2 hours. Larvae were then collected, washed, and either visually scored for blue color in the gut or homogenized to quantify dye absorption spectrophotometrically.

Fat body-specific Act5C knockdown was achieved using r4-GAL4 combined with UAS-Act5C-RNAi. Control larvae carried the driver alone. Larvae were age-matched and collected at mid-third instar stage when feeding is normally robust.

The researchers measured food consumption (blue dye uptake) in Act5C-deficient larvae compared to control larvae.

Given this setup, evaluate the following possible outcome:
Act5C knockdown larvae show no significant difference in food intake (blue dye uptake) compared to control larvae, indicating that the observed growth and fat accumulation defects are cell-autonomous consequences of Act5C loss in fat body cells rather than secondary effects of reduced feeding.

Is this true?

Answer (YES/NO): NO